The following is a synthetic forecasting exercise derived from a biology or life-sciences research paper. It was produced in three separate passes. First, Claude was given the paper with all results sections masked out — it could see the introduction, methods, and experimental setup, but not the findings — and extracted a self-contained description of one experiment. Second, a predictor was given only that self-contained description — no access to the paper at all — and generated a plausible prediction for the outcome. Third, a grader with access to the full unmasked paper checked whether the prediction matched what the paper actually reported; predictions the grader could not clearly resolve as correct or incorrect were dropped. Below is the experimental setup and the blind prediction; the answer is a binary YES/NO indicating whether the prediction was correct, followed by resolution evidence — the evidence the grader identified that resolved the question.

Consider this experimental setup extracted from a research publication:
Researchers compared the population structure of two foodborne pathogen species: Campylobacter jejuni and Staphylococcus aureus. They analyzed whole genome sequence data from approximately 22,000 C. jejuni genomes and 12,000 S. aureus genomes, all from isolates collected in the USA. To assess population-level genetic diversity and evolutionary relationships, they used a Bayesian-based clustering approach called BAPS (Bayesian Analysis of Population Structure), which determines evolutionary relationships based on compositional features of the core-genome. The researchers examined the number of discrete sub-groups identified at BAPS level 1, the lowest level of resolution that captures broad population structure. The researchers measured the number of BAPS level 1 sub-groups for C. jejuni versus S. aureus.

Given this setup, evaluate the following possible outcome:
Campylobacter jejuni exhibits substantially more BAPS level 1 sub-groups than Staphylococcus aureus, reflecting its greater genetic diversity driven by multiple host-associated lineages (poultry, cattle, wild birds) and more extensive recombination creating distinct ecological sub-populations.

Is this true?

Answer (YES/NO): YES